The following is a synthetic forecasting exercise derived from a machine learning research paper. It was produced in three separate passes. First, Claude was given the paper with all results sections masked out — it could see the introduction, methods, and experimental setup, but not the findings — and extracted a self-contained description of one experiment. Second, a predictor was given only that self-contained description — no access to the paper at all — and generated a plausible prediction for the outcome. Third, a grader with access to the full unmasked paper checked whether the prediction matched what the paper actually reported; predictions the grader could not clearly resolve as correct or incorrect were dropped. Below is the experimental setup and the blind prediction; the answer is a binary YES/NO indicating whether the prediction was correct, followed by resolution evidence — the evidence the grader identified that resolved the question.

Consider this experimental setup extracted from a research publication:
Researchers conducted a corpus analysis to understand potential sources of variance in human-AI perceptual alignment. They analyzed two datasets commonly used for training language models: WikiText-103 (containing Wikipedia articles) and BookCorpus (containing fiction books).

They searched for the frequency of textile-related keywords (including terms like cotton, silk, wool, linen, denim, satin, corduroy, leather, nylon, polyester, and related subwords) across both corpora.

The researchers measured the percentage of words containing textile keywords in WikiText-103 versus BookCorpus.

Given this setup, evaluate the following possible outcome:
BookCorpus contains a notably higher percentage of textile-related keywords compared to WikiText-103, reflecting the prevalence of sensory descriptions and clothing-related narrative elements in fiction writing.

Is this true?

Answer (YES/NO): NO